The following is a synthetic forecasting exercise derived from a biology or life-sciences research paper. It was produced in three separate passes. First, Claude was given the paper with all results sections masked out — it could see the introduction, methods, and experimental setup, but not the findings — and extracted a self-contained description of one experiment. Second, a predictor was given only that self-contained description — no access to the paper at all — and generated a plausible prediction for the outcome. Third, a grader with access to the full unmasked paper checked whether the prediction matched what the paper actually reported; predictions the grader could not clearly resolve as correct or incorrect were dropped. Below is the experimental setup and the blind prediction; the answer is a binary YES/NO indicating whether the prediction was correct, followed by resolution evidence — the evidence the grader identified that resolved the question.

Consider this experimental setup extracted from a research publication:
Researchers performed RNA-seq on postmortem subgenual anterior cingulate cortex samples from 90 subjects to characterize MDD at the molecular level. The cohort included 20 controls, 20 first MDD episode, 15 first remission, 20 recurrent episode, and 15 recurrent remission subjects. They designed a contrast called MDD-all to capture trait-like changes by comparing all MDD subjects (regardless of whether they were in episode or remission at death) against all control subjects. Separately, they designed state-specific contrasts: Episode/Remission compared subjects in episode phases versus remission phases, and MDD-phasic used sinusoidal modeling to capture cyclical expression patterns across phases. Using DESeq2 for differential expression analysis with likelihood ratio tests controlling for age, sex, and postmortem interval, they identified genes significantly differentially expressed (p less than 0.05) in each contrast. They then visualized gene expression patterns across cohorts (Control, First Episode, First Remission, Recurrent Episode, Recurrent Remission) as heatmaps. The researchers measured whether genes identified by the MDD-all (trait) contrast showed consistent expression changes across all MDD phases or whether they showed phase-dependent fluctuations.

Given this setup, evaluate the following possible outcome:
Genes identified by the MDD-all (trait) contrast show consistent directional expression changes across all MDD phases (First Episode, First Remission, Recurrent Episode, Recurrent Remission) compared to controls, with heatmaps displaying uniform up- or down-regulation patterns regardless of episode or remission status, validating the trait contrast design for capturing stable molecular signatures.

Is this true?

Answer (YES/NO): YES